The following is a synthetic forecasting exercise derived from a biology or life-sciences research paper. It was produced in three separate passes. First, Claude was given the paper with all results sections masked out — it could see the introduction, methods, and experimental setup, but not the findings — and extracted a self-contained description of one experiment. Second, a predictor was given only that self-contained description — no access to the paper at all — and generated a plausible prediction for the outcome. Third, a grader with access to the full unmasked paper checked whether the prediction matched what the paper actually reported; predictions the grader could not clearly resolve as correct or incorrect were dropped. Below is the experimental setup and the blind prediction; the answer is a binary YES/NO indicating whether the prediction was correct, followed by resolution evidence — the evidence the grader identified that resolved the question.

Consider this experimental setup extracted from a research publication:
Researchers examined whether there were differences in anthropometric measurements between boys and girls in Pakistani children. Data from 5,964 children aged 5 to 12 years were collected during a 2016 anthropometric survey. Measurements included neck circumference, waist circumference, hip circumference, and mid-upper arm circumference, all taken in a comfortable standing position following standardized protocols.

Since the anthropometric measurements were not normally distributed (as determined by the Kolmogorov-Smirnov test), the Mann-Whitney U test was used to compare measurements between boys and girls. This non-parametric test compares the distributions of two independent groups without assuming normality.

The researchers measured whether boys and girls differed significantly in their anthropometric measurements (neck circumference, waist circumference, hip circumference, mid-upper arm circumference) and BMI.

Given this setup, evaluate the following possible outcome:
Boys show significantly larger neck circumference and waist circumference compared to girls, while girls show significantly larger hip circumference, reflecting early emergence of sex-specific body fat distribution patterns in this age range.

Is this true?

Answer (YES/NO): NO